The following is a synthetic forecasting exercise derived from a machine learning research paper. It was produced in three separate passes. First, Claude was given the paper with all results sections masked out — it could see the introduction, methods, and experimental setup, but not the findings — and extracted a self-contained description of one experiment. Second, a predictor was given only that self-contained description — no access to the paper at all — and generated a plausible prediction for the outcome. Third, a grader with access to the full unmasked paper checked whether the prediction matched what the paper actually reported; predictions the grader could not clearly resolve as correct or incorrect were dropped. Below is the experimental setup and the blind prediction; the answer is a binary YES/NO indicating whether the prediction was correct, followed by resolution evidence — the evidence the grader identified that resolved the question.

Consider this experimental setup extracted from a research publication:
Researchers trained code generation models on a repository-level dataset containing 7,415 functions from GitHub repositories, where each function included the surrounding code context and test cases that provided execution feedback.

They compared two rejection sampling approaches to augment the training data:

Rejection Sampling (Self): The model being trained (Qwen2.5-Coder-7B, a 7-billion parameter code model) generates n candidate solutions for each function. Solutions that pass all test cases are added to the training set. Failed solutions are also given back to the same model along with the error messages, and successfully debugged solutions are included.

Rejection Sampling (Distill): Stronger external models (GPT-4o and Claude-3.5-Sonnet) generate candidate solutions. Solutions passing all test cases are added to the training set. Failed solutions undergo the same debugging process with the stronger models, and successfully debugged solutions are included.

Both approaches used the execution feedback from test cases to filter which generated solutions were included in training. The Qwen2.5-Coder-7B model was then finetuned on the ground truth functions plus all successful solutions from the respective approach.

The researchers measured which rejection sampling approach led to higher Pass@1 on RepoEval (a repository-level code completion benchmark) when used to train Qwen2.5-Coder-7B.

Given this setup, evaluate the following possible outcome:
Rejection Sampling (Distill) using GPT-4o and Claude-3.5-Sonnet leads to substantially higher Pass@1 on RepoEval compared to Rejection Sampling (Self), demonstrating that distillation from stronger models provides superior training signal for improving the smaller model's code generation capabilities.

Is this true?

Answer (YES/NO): NO